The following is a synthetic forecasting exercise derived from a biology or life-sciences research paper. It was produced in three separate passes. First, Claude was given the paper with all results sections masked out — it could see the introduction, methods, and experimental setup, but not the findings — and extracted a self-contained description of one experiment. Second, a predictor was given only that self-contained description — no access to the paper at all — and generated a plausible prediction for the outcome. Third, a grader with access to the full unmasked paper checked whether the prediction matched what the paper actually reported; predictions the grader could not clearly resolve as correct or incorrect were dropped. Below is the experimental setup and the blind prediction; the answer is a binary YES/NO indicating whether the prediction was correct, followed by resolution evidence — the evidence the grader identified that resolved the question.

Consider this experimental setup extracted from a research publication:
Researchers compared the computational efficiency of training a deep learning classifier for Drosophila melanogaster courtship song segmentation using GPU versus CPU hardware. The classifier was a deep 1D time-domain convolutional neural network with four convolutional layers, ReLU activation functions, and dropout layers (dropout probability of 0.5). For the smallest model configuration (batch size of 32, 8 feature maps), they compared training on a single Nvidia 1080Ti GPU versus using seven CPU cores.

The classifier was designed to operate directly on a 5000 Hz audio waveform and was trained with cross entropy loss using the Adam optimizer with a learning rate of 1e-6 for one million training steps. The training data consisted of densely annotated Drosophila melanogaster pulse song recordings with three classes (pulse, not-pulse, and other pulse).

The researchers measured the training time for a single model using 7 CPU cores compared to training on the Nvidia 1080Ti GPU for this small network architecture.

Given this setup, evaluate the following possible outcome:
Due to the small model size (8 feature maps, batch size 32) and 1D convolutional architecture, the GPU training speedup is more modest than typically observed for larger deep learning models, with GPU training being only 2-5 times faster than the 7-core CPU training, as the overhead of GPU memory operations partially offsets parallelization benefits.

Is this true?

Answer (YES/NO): NO